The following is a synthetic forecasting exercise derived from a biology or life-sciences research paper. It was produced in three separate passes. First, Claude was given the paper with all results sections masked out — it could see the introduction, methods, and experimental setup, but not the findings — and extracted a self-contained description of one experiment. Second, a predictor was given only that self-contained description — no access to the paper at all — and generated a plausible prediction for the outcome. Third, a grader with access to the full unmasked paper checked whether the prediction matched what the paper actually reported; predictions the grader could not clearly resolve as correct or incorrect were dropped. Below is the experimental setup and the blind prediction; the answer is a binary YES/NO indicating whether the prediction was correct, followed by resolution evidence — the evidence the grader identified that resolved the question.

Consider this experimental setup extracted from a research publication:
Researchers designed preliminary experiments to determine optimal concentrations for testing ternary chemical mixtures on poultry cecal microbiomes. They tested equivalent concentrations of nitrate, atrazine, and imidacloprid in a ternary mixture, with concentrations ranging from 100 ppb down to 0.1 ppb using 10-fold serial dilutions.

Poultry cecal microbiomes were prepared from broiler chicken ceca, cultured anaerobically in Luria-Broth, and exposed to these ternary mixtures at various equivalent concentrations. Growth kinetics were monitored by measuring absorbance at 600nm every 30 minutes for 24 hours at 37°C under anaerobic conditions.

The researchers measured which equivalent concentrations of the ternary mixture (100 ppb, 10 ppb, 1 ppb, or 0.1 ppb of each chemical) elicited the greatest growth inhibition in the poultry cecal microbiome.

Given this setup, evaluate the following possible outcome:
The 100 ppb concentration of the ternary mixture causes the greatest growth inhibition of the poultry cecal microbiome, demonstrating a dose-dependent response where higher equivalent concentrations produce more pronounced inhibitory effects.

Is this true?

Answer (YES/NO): NO